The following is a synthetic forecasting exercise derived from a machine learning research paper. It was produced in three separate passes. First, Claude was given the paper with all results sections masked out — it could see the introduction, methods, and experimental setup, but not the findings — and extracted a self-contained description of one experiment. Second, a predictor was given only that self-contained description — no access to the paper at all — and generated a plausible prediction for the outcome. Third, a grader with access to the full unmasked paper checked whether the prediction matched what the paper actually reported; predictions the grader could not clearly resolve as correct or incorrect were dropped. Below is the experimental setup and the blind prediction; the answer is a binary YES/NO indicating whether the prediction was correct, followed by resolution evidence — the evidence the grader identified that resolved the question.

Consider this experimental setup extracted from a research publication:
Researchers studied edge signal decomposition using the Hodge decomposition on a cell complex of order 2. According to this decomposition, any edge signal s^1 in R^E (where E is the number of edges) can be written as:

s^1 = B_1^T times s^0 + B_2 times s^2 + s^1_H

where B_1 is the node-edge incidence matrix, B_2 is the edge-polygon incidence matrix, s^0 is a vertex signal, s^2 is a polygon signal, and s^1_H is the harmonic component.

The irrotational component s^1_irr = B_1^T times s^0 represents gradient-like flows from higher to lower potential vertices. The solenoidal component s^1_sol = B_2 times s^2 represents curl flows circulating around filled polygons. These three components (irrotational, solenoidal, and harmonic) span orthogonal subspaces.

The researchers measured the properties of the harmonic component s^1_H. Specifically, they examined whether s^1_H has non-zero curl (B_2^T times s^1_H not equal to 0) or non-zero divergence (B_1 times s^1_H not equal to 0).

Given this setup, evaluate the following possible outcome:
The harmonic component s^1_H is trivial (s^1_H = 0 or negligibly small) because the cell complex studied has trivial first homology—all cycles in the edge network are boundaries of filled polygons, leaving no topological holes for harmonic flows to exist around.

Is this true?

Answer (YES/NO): NO